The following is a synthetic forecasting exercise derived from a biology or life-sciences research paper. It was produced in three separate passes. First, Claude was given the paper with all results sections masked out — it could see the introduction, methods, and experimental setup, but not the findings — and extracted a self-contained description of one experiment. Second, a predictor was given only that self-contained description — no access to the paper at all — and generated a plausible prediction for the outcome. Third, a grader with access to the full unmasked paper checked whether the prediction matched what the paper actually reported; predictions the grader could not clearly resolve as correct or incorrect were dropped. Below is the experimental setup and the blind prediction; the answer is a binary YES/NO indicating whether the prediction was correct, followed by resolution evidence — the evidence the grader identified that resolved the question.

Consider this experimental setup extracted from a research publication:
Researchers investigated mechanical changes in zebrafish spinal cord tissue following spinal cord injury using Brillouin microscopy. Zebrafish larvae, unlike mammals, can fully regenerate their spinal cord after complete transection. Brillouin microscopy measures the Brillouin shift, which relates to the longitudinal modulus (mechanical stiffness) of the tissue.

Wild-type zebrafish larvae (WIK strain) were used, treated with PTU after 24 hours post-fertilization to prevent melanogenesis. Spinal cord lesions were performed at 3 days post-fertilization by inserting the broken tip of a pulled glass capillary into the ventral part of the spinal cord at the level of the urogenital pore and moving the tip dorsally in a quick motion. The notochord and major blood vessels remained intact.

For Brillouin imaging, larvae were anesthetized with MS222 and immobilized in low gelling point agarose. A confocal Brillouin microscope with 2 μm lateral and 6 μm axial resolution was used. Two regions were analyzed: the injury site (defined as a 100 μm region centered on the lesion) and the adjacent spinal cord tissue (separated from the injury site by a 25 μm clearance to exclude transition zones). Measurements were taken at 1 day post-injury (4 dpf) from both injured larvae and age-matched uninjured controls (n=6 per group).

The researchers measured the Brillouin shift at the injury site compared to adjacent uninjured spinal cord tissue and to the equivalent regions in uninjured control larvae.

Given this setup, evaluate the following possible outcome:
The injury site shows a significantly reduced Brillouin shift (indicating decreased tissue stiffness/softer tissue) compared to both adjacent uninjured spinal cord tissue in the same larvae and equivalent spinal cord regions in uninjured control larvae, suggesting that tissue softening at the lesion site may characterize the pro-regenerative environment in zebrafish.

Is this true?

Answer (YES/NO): YES